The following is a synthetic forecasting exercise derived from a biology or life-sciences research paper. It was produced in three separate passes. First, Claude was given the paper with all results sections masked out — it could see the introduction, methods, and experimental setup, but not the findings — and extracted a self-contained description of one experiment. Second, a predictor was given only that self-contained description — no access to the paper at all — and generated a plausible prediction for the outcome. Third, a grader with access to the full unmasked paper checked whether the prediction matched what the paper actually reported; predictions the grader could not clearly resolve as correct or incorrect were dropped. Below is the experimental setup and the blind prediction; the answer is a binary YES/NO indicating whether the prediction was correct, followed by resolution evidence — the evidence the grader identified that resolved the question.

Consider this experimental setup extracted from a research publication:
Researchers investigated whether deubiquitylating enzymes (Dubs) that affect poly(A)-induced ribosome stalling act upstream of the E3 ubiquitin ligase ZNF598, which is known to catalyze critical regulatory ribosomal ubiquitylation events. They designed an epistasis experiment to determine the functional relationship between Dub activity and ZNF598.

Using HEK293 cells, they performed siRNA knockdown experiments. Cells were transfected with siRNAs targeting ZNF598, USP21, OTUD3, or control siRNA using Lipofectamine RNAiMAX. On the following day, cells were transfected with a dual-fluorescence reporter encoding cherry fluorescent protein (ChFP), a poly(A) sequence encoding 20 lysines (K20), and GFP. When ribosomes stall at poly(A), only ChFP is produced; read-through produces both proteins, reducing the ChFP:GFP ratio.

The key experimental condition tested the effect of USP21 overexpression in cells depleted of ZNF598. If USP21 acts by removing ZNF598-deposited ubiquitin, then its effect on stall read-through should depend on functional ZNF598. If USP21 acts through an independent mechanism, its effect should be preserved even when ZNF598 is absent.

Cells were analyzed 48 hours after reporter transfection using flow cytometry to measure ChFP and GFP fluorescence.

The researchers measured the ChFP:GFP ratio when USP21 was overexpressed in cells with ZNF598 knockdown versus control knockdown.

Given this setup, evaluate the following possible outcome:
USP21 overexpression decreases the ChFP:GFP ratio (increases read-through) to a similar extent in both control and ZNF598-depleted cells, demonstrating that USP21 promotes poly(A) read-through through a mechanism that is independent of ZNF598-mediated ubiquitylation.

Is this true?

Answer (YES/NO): NO